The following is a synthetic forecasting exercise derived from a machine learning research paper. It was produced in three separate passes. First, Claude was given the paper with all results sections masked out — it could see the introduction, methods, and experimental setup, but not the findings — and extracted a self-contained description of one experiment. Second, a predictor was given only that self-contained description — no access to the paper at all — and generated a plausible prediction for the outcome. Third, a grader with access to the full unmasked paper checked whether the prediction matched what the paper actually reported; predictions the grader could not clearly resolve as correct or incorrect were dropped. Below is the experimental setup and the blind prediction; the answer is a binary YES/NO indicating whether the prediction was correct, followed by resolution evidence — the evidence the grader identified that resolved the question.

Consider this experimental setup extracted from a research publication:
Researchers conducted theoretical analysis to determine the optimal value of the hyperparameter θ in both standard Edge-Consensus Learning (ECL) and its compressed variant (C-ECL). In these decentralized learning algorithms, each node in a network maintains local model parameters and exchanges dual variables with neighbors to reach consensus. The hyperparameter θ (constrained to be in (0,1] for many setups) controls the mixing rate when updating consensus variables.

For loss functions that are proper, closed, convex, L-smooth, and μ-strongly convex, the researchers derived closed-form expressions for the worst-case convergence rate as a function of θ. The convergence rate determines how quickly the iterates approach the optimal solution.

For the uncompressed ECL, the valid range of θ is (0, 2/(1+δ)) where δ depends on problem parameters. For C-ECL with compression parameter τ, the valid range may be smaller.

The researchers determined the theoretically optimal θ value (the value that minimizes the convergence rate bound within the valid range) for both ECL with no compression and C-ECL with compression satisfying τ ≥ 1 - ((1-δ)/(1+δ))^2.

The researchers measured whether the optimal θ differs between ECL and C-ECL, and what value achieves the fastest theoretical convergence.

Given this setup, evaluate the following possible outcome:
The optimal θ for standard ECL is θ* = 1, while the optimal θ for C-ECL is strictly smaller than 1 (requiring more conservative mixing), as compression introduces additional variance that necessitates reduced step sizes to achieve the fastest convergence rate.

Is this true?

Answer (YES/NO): NO